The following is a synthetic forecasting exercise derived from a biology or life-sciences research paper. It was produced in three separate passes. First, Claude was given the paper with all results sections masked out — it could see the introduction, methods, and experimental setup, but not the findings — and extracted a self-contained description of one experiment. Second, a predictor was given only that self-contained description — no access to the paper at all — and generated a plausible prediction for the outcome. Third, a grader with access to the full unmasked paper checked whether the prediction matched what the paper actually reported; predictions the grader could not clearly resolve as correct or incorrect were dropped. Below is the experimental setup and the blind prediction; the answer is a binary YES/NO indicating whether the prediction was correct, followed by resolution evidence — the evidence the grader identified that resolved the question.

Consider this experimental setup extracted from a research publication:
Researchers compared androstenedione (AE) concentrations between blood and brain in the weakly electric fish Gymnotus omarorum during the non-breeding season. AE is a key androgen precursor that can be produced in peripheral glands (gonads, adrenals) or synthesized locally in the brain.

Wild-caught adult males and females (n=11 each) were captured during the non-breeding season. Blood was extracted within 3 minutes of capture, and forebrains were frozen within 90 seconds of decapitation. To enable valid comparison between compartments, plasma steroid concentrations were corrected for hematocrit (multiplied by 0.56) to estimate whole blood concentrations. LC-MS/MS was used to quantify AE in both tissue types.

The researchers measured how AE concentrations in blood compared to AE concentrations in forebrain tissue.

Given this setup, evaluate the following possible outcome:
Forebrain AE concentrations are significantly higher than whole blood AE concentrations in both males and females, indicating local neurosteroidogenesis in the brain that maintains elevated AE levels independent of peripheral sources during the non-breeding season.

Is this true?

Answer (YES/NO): NO